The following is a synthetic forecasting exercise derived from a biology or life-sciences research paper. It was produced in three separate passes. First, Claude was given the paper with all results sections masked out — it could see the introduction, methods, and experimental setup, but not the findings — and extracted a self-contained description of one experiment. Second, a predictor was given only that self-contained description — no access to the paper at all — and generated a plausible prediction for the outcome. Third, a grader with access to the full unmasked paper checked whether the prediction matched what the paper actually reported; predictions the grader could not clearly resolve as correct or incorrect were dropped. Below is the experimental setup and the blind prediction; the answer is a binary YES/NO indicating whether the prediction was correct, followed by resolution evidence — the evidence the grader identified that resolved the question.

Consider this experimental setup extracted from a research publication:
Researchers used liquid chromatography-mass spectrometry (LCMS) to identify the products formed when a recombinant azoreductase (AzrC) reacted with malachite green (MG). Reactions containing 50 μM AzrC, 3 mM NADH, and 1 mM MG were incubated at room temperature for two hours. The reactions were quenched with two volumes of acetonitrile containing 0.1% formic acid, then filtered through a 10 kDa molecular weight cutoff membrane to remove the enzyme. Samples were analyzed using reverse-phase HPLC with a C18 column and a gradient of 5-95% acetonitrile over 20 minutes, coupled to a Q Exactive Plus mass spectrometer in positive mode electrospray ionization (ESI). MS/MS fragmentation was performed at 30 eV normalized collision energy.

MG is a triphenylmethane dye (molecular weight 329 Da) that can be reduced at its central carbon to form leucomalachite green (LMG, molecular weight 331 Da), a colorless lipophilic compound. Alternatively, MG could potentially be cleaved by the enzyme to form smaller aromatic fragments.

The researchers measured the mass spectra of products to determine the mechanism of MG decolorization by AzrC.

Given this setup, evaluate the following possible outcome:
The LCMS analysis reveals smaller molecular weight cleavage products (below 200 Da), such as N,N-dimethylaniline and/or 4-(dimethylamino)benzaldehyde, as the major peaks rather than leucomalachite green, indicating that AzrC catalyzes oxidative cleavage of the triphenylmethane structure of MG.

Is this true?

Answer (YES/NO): NO